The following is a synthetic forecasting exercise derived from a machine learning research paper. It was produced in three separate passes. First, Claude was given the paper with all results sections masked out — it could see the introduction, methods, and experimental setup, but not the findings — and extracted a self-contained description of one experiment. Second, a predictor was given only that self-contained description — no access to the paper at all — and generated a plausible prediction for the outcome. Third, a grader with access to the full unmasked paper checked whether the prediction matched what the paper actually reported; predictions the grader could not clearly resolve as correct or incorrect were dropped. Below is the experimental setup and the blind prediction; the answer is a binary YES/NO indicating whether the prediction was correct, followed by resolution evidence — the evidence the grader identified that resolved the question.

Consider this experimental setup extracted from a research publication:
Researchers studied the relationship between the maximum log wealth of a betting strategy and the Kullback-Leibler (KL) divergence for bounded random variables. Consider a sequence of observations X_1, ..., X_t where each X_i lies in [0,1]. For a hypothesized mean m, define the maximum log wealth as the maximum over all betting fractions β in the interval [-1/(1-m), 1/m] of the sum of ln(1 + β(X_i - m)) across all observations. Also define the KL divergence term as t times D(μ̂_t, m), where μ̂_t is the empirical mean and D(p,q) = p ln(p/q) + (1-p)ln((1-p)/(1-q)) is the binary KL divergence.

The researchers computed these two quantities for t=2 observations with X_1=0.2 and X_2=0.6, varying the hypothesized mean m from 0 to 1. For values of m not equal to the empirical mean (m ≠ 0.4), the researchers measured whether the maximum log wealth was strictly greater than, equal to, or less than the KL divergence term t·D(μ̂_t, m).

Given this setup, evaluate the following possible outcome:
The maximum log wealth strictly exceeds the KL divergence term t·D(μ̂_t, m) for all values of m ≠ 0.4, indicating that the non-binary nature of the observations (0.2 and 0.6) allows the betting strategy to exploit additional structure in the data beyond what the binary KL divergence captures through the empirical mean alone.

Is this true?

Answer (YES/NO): YES